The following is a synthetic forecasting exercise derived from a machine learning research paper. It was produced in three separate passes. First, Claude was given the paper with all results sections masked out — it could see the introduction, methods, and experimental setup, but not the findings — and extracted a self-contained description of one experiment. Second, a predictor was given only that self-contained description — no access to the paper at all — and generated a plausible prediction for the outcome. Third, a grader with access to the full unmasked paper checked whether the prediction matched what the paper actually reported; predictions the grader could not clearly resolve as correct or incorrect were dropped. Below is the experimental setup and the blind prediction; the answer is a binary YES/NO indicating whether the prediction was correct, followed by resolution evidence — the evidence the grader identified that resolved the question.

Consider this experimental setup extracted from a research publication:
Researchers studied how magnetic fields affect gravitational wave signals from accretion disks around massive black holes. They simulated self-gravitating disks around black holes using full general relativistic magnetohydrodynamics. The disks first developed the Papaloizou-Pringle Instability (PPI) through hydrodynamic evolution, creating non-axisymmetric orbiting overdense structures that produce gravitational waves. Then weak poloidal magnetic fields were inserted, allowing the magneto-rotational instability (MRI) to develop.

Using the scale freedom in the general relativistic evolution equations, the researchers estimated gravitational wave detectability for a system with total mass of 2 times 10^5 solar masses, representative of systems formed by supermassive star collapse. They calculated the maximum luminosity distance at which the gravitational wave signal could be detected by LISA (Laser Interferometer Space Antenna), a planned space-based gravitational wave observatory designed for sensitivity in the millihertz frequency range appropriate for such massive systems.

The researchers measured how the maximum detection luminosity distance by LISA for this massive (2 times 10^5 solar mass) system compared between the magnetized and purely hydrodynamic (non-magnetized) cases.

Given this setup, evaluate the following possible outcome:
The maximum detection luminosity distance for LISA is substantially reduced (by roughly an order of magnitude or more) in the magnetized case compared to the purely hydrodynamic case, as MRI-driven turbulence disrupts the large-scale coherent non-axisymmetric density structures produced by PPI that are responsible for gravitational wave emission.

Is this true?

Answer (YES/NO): NO